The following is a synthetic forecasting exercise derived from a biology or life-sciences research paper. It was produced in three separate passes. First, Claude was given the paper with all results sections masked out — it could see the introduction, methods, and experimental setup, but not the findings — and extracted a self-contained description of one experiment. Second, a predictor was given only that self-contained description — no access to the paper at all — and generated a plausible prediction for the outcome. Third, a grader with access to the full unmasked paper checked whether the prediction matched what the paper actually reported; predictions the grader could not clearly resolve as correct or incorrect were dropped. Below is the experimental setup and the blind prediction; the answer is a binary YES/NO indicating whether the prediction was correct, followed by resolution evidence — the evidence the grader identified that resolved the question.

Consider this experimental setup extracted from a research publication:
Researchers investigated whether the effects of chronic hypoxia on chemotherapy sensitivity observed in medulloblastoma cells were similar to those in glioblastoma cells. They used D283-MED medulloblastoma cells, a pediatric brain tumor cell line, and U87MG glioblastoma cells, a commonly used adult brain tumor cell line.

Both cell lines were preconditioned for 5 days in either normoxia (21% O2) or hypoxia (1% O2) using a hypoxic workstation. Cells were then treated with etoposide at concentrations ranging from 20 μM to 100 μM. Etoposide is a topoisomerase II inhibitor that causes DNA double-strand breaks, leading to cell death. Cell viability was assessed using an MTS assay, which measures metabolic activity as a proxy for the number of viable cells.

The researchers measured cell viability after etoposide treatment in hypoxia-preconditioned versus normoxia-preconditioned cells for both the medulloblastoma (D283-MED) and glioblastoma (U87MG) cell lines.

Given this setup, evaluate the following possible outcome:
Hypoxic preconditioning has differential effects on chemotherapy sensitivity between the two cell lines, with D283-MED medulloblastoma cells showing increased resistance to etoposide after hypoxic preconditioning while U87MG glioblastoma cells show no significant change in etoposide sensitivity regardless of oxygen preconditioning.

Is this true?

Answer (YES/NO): NO